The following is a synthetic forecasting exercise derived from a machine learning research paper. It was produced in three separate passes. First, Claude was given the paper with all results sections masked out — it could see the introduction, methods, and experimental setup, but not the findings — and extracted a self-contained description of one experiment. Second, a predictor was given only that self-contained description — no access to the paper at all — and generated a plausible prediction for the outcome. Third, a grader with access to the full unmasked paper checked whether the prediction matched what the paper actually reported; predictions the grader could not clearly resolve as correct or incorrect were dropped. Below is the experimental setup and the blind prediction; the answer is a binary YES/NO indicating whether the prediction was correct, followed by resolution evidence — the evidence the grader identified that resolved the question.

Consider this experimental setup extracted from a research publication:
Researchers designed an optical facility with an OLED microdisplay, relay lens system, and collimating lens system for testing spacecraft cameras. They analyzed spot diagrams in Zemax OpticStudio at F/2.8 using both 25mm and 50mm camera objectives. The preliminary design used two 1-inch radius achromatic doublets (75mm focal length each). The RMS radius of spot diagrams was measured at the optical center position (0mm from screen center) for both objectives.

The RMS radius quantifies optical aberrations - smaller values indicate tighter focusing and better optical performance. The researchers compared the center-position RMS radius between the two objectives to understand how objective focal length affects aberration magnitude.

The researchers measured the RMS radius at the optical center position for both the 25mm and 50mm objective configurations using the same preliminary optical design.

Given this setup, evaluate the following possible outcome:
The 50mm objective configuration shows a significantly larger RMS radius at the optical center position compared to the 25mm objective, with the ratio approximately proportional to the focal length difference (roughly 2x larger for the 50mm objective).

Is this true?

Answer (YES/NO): NO